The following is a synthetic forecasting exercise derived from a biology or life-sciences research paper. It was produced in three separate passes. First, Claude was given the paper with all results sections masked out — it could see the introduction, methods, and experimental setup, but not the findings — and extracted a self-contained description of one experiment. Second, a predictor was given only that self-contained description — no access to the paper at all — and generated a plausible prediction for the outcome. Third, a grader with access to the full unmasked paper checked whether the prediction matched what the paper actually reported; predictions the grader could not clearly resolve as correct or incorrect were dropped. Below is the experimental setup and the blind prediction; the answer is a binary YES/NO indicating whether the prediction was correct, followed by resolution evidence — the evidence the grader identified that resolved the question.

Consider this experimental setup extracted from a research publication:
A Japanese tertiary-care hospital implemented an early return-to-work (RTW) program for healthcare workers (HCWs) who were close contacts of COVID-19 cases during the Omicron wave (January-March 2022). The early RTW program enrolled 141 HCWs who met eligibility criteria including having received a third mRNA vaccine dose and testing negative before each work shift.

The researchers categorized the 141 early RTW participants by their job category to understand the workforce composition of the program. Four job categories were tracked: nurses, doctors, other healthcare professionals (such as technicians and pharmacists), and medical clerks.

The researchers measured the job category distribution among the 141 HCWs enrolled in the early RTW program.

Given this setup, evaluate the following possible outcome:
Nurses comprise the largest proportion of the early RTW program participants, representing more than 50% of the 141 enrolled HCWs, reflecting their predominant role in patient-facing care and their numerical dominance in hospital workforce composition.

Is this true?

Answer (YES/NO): NO